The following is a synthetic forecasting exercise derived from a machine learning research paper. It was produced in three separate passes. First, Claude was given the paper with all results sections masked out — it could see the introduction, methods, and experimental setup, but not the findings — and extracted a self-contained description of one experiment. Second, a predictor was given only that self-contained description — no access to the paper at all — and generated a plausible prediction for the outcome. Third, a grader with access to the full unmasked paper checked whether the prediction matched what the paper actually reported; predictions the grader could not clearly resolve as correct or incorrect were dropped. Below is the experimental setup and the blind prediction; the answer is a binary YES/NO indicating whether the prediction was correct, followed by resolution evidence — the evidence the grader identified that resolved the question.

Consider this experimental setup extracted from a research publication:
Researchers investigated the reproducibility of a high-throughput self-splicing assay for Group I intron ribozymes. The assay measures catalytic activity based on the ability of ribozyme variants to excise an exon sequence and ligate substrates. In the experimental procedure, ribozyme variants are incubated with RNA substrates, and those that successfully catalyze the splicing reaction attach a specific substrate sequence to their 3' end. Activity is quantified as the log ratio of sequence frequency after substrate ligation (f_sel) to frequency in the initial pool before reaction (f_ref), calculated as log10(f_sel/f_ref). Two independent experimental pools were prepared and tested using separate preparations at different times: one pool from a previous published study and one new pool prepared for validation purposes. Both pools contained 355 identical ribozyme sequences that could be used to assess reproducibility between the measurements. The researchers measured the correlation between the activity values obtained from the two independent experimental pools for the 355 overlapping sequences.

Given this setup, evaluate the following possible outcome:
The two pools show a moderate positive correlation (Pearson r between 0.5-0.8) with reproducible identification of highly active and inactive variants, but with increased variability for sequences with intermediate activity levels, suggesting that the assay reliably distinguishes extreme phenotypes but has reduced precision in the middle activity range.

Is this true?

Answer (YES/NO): NO